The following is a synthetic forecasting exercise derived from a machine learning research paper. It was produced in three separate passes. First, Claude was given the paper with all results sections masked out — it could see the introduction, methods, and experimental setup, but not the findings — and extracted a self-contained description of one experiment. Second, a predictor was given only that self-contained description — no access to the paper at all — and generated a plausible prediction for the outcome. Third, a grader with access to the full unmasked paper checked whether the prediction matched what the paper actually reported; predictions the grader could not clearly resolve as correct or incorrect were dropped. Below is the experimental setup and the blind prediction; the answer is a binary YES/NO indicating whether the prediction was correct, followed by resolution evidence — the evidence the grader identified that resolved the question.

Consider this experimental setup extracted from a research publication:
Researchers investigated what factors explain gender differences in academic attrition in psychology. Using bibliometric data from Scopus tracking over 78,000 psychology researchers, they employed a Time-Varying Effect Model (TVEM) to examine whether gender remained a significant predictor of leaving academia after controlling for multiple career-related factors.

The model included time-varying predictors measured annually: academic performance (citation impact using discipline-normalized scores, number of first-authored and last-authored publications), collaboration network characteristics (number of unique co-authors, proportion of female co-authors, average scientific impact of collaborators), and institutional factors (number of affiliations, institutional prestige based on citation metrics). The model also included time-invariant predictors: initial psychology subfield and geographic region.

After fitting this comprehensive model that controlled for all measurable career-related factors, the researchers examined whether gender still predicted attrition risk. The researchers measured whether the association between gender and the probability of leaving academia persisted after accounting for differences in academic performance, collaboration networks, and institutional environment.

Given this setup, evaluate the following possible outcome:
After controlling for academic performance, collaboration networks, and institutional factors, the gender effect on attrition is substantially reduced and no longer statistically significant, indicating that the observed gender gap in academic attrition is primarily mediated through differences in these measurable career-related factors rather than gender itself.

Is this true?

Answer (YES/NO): NO